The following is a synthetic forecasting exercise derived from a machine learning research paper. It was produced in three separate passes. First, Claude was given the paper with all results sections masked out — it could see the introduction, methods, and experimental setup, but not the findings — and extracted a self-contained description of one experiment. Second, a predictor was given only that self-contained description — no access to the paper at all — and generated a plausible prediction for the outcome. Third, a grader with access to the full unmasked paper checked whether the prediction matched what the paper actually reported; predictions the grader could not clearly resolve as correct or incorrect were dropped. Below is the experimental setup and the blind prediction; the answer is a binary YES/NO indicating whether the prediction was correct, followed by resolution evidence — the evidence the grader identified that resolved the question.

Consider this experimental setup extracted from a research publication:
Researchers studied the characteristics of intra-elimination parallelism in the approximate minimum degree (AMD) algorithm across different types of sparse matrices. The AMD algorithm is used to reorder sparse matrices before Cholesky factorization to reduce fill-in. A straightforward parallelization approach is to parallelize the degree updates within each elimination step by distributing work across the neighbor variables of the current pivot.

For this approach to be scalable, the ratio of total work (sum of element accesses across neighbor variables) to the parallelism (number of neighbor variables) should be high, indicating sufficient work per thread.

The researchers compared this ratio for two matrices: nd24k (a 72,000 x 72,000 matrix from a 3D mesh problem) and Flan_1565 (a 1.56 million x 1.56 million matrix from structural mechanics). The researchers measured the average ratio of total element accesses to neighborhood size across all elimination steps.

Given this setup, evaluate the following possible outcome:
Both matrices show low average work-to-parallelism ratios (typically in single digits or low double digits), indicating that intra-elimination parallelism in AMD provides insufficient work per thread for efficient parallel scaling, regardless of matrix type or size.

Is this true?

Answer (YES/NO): YES